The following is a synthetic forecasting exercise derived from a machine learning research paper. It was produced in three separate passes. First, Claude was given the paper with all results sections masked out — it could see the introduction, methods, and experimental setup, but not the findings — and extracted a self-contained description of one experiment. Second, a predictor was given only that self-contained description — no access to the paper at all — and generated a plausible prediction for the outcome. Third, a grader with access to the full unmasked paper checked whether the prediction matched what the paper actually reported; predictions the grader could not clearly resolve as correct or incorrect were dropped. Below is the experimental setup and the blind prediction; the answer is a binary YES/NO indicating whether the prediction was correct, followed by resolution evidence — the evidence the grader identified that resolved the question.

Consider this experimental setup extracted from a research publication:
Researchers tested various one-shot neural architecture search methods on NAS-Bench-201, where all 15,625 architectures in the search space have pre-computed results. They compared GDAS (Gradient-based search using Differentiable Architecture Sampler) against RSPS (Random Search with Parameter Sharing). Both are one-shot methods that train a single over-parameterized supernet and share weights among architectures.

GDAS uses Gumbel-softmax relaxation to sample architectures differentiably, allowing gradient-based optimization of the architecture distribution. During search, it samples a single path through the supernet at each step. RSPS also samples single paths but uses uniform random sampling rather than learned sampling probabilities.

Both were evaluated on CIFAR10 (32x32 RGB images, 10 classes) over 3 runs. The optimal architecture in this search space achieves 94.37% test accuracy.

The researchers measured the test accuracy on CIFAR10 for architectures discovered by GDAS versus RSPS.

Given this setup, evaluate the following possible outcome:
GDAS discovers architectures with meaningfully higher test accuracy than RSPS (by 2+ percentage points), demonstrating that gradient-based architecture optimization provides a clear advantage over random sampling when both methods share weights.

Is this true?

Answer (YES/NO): YES